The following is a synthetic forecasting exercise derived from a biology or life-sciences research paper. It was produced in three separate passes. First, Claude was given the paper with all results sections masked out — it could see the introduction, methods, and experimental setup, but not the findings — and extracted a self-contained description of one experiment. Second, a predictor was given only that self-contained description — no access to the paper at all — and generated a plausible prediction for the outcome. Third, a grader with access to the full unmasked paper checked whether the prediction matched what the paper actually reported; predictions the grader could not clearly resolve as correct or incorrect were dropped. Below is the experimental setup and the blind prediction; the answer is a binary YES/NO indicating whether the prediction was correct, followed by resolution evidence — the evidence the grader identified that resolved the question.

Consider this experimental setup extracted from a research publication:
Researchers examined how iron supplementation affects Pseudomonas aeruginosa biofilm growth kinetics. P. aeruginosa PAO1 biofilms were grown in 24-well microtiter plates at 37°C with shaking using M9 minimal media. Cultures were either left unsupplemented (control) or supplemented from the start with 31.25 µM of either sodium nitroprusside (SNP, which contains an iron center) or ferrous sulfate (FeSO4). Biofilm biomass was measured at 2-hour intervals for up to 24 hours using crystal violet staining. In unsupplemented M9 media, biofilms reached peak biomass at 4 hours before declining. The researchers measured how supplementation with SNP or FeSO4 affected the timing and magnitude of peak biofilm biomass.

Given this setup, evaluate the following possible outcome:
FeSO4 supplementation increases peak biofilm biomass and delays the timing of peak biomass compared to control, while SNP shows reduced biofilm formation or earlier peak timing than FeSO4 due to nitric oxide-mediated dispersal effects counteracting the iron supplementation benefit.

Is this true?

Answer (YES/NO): NO